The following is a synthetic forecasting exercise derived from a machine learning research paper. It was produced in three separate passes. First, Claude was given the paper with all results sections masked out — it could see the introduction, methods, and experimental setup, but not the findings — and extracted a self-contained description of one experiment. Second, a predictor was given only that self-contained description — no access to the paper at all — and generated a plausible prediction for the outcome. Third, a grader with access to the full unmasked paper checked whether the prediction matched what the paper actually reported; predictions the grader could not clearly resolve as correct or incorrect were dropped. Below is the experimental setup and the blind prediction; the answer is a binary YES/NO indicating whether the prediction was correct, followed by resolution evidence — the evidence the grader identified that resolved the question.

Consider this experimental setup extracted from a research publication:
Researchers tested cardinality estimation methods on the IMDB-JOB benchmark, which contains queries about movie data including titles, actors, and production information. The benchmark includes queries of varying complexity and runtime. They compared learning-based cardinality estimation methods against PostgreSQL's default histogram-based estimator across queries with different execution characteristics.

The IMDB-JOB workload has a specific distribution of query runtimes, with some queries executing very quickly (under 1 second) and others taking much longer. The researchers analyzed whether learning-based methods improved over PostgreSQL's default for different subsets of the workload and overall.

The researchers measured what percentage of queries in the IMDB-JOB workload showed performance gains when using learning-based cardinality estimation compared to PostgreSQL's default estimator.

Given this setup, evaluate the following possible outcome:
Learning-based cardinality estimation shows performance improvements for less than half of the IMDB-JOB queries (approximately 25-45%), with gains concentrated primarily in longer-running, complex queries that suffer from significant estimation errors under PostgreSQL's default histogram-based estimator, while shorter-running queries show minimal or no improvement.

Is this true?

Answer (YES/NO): NO